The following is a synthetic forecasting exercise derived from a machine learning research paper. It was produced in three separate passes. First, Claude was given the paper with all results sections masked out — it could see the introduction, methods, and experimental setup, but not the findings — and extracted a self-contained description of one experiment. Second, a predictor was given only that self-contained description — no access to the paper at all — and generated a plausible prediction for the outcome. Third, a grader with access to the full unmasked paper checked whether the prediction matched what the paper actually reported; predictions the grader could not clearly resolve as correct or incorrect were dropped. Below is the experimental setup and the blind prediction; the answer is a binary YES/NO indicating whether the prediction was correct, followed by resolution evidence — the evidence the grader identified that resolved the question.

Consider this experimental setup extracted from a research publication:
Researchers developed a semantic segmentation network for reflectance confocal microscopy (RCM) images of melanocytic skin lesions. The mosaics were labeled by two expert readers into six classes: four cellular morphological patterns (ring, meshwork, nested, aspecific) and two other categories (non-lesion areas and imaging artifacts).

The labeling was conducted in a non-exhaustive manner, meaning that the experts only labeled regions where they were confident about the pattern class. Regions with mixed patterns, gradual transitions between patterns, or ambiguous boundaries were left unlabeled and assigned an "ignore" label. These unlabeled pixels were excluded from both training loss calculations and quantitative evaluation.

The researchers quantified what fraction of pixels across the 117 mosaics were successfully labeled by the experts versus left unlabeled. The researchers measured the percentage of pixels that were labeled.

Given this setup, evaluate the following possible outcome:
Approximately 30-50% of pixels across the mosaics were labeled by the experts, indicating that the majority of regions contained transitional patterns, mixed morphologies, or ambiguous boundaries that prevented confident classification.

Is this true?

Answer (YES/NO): NO